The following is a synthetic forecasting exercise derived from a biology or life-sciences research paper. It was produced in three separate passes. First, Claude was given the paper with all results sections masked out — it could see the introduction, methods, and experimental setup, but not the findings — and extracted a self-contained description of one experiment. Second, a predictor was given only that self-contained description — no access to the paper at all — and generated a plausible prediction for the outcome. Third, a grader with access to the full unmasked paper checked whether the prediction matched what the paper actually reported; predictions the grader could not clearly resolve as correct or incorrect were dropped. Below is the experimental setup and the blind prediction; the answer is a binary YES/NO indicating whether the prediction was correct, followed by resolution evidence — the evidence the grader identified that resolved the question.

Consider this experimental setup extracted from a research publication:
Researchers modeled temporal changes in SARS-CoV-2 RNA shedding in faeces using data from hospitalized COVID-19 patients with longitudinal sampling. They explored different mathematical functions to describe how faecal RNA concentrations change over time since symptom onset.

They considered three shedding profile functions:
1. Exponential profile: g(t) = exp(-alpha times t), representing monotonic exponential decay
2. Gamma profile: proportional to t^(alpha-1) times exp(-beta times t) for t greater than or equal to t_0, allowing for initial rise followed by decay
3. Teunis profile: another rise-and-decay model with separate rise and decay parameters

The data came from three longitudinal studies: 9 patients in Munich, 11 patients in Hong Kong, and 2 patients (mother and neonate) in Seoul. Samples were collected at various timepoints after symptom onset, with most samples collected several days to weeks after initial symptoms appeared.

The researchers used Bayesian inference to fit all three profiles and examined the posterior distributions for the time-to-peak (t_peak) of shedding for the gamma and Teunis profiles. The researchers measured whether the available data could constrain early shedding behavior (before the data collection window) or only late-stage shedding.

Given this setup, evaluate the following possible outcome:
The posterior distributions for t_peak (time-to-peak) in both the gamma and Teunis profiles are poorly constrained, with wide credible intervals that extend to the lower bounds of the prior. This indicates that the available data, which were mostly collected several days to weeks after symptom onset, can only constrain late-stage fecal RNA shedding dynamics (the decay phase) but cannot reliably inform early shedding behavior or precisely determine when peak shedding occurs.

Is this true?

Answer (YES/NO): YES